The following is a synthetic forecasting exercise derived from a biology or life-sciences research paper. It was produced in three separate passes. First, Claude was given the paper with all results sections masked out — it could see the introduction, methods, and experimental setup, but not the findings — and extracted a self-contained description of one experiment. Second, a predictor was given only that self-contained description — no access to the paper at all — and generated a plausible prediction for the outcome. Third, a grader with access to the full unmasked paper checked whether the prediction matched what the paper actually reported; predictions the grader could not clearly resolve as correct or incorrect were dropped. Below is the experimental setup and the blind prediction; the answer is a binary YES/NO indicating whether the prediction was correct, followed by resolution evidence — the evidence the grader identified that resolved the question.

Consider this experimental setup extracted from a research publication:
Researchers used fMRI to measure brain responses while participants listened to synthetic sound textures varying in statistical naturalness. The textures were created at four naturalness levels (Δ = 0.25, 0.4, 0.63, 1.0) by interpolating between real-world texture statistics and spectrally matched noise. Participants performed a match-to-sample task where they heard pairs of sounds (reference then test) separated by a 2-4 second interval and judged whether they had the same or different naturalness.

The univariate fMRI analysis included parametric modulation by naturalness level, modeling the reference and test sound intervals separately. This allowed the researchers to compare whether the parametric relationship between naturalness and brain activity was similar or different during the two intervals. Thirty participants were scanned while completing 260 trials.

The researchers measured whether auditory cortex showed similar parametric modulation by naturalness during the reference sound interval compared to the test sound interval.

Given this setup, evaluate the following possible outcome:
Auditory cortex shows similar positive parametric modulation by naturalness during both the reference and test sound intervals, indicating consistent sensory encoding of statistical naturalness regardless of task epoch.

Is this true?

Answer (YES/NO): YES